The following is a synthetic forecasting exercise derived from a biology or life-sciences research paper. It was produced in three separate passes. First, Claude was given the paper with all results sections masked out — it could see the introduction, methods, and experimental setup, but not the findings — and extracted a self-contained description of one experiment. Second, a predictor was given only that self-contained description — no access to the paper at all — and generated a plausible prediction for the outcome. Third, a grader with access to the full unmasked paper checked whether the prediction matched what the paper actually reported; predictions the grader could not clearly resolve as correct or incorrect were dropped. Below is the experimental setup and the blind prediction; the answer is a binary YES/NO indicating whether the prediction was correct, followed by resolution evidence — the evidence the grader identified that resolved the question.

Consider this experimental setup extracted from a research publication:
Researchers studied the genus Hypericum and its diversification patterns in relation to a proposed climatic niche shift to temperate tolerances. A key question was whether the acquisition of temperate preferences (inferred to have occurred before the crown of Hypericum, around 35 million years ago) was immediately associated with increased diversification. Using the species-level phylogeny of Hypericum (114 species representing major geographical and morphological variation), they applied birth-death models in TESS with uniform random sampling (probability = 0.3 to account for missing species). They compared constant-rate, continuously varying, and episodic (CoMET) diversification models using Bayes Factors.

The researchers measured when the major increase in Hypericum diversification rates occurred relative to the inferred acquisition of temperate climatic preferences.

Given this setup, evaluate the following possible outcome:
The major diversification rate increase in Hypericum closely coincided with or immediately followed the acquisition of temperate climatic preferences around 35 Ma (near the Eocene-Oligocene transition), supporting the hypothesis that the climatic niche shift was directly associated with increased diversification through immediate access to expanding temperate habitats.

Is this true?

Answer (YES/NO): NO